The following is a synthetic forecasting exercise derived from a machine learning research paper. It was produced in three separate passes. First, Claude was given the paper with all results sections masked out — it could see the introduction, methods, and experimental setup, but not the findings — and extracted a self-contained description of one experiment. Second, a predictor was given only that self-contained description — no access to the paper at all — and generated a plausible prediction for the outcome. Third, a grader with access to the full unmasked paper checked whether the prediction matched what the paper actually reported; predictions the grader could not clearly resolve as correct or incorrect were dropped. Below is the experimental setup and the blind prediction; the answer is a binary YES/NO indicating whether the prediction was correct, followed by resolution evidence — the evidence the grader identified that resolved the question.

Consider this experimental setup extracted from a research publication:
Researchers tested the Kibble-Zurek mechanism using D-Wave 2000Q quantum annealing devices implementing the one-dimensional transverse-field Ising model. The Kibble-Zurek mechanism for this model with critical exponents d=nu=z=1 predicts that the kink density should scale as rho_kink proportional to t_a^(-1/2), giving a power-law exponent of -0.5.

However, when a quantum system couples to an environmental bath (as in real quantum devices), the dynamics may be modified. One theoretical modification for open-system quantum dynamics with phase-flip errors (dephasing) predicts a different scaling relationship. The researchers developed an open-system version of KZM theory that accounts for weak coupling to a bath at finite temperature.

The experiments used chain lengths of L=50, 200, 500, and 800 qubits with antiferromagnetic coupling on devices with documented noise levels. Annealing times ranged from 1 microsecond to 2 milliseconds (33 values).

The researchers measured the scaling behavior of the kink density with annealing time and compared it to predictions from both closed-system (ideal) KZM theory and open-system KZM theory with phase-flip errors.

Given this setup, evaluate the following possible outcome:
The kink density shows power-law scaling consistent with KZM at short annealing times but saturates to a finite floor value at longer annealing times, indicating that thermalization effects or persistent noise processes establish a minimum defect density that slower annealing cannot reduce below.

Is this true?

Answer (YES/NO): NO